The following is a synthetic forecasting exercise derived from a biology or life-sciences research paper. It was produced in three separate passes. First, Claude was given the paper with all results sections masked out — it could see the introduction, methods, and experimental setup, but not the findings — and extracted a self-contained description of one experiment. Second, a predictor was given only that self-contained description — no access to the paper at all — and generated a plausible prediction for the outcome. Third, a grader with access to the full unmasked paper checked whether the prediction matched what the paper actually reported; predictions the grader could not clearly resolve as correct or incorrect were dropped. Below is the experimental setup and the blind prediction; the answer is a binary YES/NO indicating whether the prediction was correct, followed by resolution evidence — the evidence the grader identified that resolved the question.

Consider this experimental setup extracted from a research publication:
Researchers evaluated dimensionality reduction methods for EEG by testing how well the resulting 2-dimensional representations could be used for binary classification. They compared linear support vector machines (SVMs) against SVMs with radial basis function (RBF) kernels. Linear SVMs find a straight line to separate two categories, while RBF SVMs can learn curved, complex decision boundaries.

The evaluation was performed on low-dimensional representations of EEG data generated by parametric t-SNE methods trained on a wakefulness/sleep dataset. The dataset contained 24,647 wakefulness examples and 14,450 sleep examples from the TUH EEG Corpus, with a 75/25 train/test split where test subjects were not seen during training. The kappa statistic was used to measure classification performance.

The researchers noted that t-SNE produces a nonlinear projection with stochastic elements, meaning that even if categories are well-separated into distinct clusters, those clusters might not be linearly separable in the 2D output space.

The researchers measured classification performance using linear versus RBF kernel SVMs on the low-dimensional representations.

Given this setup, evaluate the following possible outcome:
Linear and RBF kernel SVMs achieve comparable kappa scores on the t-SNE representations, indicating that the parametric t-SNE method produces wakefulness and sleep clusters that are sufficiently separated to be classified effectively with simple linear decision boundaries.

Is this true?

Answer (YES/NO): YES